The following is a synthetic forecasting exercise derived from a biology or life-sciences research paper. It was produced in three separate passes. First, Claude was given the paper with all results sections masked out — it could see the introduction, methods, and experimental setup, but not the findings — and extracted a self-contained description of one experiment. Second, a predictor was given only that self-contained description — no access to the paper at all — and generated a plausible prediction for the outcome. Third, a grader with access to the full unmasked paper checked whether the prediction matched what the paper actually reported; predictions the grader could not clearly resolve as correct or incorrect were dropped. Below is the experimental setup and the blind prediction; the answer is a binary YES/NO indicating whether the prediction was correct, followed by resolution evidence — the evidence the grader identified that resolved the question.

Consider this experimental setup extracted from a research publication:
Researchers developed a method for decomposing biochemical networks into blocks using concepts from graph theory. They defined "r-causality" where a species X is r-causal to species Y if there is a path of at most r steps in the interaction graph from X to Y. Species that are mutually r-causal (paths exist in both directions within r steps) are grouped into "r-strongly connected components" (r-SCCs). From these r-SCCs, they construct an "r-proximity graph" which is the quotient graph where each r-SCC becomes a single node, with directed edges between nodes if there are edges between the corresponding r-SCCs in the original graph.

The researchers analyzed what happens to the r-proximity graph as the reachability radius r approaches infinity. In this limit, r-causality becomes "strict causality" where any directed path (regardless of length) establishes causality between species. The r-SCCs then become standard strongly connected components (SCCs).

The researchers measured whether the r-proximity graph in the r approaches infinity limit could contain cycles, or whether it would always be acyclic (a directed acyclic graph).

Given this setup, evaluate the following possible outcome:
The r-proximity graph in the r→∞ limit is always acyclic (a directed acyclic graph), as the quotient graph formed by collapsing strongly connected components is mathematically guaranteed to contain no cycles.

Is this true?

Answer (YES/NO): YES